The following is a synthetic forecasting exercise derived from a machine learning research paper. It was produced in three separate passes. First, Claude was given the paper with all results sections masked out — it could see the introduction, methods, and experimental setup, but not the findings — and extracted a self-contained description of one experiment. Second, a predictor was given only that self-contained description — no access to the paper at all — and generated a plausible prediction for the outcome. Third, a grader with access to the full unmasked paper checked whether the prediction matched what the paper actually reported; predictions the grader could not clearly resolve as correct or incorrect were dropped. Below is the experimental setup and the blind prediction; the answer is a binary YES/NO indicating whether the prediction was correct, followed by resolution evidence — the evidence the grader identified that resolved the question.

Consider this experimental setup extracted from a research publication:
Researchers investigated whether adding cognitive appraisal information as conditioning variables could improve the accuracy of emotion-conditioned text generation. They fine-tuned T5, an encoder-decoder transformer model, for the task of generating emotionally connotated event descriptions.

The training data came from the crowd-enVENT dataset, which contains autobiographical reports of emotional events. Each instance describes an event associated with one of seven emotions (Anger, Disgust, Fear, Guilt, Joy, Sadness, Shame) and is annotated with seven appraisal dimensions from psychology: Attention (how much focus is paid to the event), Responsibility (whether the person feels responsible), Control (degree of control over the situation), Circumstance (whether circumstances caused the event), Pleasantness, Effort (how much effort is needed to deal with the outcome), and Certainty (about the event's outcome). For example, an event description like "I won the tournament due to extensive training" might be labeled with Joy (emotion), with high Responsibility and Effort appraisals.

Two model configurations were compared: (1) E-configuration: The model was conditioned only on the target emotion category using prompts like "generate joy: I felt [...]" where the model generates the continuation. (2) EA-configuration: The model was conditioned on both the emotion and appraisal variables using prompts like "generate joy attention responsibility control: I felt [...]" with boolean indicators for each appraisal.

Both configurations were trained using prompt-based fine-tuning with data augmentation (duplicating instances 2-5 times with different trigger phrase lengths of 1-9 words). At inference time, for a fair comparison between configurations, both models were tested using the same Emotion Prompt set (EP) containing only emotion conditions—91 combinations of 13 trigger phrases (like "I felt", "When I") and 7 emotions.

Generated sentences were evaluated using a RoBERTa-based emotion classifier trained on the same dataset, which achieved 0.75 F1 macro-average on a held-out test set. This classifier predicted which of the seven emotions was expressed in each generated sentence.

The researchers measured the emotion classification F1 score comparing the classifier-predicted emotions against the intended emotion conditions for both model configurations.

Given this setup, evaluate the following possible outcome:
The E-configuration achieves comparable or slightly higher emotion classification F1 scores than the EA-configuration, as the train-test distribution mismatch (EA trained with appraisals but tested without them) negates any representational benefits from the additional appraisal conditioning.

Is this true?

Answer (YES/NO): NO